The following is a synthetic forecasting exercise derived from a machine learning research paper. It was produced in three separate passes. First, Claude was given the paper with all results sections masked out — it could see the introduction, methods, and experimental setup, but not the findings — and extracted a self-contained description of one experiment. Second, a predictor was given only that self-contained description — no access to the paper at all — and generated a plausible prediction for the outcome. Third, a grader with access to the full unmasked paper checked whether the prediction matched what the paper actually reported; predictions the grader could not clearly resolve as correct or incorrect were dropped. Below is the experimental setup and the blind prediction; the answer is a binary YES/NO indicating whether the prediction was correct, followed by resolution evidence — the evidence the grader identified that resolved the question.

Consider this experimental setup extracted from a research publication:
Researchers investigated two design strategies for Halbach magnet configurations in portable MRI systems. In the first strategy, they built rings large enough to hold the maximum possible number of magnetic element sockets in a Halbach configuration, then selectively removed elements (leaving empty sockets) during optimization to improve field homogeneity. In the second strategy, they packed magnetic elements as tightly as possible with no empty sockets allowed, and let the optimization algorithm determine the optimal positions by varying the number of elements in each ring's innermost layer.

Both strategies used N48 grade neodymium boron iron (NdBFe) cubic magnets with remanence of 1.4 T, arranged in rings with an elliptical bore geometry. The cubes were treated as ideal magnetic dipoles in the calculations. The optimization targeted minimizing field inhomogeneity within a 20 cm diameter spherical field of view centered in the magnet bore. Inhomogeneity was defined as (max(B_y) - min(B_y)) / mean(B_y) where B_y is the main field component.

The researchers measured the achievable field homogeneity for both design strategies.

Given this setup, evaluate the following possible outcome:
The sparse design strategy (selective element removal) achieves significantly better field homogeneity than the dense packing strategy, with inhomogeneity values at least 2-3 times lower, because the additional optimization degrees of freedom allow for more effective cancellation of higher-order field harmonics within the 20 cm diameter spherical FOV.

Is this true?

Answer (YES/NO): NO